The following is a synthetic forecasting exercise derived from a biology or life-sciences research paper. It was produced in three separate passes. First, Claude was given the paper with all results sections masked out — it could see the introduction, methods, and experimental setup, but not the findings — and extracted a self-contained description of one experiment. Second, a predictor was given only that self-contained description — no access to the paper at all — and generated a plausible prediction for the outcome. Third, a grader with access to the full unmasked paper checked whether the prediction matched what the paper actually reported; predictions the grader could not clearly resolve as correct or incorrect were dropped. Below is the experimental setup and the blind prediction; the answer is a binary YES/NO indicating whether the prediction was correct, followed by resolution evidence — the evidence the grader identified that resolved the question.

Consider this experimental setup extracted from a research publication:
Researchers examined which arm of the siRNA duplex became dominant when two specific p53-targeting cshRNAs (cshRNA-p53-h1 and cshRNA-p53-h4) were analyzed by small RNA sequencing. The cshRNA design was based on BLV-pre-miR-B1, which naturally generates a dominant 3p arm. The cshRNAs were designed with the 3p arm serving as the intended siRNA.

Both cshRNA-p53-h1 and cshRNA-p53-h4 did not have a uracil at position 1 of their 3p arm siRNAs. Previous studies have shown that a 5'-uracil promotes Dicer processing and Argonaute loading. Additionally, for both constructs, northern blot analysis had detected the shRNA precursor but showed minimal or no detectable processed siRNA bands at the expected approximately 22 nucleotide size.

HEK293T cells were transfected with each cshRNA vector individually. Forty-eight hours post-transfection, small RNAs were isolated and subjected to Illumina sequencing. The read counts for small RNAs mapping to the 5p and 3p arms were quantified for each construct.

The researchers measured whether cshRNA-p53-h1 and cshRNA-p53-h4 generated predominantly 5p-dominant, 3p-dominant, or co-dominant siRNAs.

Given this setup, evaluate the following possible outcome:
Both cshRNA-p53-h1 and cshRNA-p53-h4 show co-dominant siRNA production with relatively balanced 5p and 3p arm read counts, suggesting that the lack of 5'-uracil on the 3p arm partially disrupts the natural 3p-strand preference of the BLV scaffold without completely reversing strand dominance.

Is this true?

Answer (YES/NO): NO